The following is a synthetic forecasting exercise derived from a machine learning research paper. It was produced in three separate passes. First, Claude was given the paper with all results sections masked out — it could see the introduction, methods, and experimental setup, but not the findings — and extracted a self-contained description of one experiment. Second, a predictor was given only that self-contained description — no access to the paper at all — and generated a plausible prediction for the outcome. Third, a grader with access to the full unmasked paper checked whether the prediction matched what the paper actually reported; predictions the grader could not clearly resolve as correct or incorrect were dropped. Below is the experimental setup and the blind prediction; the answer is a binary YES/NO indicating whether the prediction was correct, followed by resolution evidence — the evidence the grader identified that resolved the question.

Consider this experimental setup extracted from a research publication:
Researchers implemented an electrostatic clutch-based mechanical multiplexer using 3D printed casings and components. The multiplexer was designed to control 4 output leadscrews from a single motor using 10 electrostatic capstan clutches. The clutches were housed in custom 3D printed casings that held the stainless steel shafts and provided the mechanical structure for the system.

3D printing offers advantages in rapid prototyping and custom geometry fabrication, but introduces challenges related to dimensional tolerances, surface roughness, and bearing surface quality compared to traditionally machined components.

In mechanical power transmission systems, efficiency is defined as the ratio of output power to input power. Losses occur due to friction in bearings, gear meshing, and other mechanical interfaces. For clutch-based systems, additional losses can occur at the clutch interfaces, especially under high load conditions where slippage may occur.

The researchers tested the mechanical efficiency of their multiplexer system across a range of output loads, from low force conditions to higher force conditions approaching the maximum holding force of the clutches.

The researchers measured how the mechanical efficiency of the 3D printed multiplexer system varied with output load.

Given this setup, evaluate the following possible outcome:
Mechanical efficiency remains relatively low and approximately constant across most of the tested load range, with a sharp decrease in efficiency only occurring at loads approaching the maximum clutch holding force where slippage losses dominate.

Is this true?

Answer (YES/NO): NO